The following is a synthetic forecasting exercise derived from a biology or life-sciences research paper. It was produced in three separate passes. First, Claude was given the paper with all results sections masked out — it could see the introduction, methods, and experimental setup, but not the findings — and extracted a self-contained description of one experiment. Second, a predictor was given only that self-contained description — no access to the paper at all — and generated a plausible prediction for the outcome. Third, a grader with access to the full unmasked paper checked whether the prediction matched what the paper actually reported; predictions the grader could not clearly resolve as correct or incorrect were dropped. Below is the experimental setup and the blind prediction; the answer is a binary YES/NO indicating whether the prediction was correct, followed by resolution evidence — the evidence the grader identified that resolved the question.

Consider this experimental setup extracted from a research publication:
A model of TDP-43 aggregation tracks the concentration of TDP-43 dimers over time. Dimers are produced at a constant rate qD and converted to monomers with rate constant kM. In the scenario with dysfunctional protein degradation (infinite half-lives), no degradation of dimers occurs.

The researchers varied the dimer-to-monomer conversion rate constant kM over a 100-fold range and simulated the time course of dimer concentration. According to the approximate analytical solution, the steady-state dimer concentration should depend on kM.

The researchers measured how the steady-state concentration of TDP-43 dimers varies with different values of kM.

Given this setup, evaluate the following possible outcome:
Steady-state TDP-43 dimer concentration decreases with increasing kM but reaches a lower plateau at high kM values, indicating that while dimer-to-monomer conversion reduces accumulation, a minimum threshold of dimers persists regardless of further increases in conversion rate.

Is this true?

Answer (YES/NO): NO